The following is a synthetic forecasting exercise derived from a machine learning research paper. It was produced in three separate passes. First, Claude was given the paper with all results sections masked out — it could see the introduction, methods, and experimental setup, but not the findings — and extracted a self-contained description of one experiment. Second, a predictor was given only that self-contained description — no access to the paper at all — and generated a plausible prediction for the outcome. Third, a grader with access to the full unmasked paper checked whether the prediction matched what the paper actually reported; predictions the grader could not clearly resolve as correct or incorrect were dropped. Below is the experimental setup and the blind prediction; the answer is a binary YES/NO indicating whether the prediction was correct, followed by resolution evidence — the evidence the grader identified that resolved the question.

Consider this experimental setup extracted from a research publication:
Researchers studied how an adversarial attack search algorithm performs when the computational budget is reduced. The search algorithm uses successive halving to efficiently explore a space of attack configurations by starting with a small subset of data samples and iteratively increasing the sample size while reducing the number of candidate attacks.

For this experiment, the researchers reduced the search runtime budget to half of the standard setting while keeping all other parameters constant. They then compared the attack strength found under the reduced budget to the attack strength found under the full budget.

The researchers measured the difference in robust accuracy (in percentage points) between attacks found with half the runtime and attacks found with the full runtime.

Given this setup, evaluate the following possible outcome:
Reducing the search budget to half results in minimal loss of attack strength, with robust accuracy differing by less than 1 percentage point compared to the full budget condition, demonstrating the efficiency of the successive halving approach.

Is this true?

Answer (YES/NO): YES